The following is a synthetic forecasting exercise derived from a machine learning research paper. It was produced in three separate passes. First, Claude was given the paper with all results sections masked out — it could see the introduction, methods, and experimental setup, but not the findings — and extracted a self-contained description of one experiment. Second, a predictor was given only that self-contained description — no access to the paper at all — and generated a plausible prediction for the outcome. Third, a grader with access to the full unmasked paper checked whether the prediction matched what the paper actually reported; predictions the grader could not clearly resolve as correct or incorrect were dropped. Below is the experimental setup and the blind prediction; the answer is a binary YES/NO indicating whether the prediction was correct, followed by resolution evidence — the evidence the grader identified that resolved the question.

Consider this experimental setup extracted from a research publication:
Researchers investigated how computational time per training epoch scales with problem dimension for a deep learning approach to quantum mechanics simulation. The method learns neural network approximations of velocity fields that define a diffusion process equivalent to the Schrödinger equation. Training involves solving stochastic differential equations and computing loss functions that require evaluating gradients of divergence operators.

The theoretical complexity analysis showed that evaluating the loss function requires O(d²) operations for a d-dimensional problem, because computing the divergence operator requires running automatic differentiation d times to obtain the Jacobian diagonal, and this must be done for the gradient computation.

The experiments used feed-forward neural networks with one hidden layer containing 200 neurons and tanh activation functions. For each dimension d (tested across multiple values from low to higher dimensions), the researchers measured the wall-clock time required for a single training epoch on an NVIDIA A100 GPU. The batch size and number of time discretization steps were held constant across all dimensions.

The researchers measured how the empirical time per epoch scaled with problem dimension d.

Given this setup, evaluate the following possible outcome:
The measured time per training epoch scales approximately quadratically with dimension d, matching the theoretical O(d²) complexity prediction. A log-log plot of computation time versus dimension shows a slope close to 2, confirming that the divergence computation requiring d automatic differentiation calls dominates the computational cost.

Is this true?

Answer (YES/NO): NO